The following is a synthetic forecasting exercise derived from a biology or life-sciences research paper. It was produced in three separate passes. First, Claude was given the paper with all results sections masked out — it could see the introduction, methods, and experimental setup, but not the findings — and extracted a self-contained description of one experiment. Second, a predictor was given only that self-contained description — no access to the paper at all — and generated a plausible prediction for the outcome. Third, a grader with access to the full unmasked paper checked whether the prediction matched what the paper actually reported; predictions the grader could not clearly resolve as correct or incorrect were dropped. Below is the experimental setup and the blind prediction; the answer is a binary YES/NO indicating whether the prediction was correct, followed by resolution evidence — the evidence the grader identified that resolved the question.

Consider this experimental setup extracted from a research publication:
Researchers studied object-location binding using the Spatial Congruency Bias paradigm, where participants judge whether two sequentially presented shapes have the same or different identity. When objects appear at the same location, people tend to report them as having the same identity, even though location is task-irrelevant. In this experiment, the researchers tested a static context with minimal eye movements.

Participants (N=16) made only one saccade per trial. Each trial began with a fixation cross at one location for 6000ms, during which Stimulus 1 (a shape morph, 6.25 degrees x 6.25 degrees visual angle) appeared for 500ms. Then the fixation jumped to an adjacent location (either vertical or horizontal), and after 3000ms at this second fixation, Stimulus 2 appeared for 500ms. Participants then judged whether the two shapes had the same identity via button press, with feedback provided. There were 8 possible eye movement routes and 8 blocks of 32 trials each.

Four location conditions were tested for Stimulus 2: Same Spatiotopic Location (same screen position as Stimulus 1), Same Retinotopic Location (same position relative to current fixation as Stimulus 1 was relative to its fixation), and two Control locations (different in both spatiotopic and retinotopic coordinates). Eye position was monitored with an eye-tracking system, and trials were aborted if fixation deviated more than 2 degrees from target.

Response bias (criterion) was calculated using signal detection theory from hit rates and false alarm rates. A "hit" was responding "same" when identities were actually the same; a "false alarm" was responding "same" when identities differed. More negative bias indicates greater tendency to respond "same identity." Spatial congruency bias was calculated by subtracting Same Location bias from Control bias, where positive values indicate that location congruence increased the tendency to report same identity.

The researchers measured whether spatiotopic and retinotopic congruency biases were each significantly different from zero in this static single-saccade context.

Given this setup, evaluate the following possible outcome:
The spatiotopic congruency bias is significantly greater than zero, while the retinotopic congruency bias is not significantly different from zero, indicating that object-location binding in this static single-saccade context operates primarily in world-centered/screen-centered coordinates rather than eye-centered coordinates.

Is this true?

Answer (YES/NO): NO